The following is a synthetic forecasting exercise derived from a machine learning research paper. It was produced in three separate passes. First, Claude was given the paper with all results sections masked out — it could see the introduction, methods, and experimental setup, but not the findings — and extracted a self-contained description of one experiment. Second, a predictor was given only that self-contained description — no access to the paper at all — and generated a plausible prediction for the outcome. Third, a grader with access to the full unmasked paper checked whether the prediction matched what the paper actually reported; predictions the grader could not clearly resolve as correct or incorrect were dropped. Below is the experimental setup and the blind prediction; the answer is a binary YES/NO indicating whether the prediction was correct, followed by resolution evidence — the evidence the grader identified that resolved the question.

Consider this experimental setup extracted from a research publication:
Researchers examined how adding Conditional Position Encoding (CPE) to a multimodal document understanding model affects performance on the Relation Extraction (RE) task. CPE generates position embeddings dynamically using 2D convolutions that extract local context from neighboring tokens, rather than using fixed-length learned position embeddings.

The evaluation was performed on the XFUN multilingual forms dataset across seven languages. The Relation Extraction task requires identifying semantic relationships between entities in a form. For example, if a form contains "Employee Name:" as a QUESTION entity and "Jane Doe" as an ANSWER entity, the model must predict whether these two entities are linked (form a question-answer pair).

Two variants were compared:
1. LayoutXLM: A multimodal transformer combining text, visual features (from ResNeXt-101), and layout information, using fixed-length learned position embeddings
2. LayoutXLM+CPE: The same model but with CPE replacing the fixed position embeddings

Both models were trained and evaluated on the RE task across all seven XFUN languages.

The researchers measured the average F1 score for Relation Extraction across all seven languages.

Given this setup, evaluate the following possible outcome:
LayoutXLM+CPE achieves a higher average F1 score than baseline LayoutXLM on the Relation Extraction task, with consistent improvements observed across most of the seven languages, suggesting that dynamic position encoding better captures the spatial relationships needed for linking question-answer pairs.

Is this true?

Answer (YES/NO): NO